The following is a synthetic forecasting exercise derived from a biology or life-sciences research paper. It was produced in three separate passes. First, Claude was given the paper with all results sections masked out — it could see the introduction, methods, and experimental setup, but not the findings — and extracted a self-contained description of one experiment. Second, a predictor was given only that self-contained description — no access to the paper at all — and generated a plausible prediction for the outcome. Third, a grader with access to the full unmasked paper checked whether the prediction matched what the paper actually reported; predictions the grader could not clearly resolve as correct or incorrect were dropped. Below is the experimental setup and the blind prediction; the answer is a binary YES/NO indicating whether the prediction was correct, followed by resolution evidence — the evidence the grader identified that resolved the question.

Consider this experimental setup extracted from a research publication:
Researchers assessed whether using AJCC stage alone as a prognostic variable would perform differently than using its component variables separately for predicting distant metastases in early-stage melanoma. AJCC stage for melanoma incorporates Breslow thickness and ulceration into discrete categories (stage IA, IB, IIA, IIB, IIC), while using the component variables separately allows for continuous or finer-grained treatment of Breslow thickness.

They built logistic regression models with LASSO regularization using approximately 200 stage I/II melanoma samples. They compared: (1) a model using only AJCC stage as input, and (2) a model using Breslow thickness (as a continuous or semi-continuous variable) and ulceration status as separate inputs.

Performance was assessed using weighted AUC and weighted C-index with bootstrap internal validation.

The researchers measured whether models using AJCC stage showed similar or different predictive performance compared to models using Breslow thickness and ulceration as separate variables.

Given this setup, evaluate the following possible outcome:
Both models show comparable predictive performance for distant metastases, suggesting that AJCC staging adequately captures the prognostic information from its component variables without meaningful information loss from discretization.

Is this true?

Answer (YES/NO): YES